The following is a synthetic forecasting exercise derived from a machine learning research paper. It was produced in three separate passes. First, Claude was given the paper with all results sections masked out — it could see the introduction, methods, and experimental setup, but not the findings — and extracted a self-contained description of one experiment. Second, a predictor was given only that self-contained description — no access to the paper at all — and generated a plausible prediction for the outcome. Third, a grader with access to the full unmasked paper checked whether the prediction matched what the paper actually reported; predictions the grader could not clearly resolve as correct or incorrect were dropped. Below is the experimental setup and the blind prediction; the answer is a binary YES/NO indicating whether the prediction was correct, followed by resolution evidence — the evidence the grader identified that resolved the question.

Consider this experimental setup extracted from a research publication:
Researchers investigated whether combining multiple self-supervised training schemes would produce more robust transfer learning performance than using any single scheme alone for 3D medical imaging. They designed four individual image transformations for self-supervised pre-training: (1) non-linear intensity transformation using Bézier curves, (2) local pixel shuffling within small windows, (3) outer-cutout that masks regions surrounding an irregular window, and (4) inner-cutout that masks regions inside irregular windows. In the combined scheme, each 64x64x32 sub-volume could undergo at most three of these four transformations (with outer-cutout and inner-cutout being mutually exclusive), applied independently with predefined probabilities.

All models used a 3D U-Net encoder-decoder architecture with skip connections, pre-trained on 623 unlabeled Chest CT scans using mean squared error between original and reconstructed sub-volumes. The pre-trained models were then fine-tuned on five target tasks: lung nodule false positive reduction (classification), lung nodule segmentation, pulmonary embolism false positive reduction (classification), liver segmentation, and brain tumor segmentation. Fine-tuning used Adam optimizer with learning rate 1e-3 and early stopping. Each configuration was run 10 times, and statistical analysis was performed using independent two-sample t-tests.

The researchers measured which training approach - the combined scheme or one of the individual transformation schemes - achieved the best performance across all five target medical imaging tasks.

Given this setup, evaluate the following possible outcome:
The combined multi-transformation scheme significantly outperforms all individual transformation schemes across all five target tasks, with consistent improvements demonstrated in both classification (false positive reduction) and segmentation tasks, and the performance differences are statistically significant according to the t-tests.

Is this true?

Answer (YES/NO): NO